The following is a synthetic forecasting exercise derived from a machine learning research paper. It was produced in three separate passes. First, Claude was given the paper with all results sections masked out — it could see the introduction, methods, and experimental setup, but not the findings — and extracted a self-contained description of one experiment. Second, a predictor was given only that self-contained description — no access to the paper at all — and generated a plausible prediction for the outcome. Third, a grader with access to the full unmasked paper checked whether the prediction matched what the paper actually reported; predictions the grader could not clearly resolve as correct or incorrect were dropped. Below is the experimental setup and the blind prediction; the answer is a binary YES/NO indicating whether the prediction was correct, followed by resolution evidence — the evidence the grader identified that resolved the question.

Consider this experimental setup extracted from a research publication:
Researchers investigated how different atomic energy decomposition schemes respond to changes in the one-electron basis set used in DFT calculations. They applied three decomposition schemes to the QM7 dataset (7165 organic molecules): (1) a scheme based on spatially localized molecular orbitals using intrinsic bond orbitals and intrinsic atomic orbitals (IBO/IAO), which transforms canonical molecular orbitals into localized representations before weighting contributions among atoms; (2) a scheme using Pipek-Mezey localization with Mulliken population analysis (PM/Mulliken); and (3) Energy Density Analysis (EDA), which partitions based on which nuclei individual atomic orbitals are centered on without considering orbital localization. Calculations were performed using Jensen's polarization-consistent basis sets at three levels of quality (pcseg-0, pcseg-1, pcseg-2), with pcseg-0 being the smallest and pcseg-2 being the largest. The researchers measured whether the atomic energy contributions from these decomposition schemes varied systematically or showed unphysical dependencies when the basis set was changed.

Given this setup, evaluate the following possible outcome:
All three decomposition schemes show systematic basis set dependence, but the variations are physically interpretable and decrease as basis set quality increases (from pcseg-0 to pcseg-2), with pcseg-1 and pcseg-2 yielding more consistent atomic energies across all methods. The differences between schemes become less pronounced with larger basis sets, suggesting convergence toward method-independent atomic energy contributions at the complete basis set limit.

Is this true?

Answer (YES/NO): NO